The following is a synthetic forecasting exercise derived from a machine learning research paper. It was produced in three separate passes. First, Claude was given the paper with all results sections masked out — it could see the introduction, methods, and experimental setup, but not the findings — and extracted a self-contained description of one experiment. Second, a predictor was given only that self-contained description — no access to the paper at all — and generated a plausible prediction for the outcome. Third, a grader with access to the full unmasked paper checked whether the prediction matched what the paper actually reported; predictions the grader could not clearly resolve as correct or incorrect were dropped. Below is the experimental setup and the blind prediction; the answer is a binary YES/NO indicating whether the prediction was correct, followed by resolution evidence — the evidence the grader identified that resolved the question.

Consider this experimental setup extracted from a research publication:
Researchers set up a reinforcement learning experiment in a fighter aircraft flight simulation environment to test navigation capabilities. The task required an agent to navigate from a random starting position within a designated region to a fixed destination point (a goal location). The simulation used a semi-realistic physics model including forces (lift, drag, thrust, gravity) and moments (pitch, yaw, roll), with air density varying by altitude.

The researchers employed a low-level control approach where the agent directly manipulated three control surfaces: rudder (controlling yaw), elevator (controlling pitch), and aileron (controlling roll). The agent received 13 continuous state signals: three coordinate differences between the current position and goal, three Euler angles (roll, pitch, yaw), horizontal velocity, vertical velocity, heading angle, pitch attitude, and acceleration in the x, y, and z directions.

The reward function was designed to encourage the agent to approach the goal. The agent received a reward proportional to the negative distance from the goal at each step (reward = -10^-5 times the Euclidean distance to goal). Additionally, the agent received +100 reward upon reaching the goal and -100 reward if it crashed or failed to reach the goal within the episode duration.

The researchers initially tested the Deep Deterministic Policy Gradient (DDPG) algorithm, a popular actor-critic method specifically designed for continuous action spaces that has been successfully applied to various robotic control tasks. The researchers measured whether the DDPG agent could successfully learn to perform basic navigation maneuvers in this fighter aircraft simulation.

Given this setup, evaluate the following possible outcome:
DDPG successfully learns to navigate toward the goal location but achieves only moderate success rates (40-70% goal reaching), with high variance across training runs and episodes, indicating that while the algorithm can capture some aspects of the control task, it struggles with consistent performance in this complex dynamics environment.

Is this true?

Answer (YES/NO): NO